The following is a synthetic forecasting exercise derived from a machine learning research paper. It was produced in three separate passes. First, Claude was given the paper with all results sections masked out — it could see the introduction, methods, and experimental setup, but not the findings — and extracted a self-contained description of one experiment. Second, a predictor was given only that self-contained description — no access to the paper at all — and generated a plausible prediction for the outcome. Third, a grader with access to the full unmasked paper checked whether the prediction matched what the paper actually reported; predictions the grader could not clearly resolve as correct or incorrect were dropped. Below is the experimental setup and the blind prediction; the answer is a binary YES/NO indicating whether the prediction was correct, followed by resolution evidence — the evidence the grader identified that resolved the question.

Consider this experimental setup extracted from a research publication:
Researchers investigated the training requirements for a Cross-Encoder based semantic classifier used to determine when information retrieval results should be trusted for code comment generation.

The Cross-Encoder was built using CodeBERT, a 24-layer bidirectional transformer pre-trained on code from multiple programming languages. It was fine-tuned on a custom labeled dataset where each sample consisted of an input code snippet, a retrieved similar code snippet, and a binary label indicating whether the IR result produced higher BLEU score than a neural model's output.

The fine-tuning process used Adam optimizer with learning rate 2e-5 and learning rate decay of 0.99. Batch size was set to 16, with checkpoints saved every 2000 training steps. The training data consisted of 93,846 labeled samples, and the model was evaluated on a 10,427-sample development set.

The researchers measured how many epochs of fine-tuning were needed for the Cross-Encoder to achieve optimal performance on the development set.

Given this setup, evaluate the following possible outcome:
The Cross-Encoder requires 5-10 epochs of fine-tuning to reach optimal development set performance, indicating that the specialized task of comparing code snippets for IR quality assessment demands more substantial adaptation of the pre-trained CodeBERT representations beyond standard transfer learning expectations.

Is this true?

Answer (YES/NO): YES